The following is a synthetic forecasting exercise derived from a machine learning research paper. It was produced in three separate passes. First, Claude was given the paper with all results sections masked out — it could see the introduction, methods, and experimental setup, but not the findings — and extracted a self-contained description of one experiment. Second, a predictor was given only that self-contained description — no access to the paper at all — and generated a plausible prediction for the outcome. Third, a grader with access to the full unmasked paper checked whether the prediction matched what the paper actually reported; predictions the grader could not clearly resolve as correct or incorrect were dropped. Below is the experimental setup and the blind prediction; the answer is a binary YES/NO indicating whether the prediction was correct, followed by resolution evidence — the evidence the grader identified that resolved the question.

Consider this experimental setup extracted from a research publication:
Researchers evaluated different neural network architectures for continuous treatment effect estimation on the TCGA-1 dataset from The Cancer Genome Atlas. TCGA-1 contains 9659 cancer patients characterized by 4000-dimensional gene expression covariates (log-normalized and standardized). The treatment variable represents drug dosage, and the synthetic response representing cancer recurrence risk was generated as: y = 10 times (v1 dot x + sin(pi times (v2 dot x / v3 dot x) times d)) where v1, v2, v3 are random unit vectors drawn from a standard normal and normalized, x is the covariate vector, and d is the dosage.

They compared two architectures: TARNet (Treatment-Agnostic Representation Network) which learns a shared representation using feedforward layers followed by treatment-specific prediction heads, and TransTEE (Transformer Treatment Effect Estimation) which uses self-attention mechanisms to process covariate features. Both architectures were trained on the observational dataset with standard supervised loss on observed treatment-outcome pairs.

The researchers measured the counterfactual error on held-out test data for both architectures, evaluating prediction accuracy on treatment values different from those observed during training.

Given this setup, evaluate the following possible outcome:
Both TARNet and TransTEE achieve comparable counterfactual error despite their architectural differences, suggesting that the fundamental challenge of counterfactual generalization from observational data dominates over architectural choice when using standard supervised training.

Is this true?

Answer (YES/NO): NO